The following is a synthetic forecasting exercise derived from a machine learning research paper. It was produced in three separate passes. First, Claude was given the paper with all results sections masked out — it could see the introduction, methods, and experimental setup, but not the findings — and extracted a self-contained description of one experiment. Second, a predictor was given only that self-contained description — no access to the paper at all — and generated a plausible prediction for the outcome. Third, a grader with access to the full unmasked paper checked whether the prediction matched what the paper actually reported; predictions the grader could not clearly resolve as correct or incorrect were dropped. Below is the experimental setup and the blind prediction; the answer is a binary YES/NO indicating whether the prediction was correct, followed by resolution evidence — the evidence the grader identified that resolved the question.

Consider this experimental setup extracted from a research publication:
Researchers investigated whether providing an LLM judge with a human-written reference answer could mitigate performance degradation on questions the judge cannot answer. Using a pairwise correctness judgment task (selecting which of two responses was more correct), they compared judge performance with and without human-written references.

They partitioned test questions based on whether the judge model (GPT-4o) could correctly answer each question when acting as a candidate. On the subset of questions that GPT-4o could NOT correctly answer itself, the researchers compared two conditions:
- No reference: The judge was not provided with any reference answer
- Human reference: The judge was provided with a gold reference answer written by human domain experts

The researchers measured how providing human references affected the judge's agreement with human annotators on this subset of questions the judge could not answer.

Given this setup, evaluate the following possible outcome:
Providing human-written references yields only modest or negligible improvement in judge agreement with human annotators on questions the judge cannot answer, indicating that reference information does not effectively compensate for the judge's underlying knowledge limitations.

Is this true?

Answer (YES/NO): NO